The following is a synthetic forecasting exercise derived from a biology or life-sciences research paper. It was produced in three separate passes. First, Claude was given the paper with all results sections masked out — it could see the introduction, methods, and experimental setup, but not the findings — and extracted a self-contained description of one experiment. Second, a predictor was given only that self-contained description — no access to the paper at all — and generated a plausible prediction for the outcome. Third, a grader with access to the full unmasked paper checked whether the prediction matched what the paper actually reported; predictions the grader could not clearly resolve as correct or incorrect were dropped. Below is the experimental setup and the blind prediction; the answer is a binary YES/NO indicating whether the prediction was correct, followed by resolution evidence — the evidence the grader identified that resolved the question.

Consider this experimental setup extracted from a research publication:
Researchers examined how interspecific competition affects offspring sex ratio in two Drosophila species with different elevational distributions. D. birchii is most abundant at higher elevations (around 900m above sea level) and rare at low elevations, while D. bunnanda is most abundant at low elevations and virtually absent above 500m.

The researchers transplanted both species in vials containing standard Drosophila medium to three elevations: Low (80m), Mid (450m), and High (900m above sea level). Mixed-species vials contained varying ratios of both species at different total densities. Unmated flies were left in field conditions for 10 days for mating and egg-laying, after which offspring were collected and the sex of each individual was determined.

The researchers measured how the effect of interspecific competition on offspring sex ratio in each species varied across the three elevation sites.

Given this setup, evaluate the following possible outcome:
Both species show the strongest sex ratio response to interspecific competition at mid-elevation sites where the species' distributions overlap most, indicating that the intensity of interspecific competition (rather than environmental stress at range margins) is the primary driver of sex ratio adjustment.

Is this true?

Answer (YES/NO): NO